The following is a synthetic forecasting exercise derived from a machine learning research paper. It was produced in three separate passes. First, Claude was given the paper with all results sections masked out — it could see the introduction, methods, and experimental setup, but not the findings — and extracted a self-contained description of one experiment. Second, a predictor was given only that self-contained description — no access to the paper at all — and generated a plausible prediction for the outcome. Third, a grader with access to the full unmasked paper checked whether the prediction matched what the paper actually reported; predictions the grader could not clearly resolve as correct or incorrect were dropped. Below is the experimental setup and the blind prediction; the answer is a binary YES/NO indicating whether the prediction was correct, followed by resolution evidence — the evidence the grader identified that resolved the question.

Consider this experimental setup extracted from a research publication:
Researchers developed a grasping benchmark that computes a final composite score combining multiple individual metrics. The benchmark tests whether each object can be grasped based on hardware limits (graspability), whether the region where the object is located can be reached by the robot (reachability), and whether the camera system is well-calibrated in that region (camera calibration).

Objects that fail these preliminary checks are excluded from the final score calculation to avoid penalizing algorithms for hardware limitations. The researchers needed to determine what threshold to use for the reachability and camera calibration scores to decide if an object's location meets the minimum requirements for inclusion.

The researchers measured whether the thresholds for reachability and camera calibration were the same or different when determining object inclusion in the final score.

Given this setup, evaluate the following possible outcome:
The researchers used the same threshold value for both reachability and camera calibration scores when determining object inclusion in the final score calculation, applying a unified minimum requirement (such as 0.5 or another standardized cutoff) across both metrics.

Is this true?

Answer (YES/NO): YES